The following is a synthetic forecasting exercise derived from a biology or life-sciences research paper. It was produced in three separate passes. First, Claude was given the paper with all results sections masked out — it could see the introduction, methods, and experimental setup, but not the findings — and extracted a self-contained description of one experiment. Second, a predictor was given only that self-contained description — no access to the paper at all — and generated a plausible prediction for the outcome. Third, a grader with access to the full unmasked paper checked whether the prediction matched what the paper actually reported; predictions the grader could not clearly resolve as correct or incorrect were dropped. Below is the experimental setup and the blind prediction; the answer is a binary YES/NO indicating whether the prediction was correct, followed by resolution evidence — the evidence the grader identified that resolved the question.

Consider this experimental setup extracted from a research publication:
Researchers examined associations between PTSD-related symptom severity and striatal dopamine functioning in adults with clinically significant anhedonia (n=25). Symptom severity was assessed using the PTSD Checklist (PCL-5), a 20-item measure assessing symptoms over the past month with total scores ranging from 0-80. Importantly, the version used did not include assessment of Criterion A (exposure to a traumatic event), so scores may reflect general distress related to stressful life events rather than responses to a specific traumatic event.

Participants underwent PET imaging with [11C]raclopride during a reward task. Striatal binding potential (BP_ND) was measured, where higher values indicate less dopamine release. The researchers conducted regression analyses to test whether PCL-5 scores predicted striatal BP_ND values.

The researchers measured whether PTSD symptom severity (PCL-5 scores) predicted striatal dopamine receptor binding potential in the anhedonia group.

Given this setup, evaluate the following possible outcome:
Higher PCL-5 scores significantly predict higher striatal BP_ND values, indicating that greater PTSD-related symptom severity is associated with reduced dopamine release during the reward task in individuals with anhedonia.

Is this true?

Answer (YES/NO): NO